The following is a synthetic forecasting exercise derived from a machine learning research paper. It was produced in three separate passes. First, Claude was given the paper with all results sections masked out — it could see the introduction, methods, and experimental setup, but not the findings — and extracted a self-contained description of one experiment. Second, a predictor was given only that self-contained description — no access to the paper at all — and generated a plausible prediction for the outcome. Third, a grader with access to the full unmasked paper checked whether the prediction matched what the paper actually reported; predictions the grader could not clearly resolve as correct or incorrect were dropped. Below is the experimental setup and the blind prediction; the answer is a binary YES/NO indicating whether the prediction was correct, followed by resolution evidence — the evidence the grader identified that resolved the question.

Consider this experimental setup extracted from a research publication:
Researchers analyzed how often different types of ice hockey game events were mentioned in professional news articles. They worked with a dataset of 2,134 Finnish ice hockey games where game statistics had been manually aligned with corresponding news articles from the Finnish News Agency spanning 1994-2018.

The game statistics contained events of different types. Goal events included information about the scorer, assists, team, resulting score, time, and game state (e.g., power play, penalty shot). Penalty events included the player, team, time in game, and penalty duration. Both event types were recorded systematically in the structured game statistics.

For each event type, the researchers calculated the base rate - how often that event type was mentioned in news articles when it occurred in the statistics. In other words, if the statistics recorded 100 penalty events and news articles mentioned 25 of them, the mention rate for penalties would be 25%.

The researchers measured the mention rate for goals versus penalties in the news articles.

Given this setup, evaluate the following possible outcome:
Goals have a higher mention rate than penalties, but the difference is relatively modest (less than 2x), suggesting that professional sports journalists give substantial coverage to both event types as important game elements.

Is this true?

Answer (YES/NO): NO